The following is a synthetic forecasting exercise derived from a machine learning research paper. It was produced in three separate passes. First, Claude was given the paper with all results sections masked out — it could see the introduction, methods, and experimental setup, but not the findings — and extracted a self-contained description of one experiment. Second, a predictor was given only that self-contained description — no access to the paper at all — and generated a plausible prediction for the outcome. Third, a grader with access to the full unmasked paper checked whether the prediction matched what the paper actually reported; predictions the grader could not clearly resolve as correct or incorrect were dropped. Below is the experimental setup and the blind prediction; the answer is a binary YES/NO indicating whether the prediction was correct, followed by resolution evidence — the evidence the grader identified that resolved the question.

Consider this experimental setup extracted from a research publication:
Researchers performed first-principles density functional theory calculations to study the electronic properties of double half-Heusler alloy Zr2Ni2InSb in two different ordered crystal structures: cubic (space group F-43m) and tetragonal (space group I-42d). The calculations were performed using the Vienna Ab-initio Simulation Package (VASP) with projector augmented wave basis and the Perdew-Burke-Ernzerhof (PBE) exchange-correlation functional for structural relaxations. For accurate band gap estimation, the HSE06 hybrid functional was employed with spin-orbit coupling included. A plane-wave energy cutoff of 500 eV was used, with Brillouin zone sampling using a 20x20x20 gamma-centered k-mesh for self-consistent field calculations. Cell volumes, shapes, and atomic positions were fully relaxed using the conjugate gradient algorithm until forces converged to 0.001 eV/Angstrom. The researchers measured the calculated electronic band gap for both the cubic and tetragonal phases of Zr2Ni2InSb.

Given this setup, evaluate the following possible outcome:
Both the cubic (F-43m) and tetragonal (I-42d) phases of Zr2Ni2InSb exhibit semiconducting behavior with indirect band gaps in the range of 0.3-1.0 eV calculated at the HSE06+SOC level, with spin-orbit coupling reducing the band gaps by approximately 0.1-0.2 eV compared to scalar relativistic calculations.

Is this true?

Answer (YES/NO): NO